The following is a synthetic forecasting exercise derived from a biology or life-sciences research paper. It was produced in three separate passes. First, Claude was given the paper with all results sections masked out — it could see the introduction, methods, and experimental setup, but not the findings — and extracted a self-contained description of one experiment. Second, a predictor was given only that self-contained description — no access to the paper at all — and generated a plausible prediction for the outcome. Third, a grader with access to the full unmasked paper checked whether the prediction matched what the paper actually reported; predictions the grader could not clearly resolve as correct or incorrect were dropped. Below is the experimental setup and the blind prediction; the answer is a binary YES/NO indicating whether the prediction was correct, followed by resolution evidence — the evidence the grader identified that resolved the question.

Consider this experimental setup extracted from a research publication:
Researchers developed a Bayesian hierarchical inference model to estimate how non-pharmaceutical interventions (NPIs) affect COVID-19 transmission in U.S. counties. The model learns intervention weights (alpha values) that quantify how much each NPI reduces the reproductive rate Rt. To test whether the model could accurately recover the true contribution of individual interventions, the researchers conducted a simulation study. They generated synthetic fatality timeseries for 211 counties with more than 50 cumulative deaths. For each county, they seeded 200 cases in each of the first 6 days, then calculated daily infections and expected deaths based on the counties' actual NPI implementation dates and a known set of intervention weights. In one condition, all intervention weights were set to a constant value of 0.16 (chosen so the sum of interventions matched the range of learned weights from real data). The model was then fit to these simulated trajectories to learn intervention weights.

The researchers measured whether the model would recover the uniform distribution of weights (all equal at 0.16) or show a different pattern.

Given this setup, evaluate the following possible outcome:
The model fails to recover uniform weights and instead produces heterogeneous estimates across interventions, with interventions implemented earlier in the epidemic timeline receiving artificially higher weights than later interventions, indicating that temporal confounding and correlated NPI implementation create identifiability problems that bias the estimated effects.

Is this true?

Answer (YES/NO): NO